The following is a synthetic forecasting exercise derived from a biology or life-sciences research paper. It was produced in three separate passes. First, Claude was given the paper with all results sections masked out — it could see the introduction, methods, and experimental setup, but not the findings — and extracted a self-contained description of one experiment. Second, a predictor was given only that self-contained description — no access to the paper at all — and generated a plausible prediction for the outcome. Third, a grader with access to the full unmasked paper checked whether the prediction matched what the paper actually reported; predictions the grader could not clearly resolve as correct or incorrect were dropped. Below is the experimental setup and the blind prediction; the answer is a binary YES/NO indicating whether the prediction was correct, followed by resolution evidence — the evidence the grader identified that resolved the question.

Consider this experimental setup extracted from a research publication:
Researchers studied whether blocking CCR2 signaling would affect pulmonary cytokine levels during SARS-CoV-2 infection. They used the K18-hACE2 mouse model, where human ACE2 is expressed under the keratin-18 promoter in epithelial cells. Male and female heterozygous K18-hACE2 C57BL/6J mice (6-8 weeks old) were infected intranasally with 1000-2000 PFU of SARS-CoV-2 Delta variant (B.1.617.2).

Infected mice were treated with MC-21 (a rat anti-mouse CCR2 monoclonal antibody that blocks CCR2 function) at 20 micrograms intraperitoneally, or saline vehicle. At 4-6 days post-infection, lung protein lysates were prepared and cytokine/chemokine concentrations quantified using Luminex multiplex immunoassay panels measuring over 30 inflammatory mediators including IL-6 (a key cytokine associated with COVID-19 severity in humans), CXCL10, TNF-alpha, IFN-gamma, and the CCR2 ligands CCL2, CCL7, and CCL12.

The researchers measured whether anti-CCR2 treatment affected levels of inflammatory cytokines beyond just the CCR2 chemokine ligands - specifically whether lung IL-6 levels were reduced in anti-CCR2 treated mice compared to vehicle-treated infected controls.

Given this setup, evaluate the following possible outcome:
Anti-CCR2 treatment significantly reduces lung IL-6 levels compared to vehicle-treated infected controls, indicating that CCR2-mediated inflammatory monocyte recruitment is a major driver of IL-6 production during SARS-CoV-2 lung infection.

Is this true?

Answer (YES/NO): YES